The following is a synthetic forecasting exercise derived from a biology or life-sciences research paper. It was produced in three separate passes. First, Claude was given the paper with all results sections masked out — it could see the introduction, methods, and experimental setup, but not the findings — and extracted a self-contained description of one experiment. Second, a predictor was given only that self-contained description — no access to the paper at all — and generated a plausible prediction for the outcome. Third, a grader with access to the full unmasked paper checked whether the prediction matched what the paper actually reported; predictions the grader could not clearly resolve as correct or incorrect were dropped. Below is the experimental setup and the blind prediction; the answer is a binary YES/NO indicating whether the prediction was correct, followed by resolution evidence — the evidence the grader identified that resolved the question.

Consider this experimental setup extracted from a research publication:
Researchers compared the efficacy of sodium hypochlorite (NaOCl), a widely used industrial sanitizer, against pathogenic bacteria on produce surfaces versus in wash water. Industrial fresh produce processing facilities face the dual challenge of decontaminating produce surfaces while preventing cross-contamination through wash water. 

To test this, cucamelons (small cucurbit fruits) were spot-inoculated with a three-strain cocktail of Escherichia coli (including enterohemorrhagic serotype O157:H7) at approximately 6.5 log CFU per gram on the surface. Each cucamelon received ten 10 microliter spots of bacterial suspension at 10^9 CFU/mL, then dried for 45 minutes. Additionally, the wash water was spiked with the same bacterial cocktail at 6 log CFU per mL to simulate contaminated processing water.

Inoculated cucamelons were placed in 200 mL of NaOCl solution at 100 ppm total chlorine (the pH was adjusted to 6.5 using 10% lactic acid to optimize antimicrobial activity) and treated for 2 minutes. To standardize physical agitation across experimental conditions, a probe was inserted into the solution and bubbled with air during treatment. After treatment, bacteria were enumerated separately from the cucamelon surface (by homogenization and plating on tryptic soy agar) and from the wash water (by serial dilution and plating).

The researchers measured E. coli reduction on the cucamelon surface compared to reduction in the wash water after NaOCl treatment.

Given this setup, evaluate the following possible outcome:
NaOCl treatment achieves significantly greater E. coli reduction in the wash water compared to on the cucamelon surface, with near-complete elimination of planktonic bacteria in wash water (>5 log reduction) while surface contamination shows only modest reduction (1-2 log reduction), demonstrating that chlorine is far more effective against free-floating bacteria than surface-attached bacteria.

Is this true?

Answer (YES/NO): NO